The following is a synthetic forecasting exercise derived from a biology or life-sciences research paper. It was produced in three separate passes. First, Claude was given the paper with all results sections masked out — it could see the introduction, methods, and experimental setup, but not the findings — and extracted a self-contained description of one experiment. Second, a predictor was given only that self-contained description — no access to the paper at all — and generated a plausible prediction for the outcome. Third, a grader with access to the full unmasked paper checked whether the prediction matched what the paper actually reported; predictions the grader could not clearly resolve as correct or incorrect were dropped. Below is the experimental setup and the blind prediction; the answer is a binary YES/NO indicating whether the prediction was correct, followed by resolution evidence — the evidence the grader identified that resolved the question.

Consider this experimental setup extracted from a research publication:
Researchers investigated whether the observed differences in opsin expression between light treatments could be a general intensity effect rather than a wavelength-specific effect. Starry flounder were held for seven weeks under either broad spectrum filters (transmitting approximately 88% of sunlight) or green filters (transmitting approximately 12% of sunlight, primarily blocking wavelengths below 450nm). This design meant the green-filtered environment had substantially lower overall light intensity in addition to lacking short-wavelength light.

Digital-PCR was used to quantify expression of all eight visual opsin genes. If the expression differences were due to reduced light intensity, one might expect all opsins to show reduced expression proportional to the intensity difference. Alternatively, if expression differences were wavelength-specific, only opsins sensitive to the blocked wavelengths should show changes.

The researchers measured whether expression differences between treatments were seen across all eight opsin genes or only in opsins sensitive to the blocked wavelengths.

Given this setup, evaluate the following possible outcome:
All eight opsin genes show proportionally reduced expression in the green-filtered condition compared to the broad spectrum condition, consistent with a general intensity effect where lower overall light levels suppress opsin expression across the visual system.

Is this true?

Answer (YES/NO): NO